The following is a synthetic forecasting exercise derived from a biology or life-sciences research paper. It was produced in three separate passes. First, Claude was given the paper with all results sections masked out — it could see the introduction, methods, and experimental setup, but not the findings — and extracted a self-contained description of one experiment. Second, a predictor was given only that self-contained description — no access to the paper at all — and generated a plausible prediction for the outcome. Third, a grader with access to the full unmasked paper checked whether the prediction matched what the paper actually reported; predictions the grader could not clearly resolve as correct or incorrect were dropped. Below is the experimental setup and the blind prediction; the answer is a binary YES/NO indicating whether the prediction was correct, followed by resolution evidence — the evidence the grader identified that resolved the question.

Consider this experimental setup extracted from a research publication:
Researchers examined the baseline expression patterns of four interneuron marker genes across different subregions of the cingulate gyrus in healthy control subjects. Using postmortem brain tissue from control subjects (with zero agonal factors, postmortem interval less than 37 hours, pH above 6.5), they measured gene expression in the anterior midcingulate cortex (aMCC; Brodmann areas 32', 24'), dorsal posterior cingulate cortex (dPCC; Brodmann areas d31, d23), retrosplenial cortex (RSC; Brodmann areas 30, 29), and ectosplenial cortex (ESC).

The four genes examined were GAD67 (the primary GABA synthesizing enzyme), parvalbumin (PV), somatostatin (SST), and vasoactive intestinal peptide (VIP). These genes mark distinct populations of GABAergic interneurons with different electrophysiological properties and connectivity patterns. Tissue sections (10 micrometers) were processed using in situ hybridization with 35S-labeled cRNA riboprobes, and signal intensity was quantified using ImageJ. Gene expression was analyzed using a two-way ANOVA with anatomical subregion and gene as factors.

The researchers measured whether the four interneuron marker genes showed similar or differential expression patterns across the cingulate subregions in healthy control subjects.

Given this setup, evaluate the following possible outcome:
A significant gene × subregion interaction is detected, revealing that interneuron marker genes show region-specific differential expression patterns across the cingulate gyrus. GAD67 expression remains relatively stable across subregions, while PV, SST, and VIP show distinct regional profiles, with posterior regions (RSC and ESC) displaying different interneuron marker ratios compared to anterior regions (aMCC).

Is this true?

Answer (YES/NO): NO